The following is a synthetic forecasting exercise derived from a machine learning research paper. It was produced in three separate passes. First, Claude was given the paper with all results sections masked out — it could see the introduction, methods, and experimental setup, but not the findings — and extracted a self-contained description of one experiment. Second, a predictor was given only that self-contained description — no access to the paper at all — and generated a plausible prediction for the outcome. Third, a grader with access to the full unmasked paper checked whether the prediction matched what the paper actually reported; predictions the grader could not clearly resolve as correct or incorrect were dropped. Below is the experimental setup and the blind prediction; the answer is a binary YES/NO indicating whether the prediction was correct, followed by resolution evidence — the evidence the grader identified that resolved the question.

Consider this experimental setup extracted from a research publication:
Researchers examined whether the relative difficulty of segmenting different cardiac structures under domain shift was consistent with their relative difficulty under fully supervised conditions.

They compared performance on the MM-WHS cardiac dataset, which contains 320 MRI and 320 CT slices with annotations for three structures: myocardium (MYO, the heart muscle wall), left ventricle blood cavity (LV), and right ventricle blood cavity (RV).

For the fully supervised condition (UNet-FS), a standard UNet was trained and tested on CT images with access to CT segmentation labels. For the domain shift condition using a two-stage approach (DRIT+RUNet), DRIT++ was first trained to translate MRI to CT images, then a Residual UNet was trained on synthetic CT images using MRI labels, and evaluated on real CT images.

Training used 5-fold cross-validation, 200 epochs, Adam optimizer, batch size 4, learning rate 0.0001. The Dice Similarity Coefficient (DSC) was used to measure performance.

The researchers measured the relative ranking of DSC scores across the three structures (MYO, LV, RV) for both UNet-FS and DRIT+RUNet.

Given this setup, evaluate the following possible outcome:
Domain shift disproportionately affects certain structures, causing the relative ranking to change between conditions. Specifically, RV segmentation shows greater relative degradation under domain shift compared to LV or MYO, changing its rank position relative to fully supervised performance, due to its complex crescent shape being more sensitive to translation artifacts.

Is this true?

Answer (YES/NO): NO